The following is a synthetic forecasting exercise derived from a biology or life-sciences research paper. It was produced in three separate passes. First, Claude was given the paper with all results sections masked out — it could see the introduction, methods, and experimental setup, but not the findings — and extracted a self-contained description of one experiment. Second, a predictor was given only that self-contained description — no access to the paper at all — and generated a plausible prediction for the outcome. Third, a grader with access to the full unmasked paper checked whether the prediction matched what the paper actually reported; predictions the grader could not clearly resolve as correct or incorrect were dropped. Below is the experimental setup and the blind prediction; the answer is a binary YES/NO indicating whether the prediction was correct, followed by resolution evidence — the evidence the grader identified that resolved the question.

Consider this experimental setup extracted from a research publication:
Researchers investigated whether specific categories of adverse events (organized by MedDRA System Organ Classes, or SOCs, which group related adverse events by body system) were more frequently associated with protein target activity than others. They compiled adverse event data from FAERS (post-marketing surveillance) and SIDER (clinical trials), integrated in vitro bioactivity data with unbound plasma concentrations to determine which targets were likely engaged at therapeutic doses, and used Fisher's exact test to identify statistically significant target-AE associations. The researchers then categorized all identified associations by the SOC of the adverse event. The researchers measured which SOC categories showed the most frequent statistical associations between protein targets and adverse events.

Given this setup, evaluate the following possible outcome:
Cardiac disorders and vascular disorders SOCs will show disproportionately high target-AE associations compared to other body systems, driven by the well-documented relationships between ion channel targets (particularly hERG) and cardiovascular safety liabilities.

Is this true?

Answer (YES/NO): NO